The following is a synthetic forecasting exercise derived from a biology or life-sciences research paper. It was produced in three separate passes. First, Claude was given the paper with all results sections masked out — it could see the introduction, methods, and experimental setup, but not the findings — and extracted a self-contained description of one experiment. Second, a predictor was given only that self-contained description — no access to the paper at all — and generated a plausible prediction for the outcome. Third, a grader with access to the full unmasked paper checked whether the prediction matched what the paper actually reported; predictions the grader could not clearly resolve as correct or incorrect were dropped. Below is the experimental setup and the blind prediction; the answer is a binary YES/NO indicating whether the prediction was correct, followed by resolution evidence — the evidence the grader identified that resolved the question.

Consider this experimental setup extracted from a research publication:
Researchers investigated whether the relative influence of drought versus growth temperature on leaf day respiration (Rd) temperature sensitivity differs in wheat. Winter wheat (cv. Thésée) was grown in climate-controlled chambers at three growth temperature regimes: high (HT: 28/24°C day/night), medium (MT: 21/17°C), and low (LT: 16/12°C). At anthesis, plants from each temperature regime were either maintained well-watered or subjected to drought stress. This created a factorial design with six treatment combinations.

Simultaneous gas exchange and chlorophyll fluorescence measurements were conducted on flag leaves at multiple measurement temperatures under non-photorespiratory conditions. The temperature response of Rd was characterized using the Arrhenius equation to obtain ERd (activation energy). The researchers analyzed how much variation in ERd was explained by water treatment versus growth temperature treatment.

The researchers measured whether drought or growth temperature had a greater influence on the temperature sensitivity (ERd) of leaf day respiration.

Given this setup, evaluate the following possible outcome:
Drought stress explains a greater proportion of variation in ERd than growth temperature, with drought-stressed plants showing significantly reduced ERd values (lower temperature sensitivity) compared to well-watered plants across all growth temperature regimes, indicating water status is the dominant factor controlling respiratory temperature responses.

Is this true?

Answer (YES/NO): YES